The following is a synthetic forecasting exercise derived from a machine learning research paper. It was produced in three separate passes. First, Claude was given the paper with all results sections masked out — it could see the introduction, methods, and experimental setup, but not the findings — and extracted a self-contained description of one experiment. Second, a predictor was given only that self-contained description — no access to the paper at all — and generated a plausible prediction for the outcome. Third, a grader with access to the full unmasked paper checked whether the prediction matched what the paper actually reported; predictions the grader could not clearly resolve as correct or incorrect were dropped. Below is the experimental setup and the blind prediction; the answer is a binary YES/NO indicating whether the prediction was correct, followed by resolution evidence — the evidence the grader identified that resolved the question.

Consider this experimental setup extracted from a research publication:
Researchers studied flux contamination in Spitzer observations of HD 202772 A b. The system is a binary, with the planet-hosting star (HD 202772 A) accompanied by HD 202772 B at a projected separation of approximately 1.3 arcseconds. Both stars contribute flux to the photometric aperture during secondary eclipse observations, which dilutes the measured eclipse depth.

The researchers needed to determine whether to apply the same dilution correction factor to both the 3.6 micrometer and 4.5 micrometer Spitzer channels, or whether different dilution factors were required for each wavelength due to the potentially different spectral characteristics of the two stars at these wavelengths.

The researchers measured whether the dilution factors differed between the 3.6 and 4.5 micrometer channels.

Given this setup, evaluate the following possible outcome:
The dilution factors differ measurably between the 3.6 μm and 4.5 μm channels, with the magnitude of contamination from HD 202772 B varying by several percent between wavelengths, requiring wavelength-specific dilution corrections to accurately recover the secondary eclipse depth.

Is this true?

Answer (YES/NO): NO